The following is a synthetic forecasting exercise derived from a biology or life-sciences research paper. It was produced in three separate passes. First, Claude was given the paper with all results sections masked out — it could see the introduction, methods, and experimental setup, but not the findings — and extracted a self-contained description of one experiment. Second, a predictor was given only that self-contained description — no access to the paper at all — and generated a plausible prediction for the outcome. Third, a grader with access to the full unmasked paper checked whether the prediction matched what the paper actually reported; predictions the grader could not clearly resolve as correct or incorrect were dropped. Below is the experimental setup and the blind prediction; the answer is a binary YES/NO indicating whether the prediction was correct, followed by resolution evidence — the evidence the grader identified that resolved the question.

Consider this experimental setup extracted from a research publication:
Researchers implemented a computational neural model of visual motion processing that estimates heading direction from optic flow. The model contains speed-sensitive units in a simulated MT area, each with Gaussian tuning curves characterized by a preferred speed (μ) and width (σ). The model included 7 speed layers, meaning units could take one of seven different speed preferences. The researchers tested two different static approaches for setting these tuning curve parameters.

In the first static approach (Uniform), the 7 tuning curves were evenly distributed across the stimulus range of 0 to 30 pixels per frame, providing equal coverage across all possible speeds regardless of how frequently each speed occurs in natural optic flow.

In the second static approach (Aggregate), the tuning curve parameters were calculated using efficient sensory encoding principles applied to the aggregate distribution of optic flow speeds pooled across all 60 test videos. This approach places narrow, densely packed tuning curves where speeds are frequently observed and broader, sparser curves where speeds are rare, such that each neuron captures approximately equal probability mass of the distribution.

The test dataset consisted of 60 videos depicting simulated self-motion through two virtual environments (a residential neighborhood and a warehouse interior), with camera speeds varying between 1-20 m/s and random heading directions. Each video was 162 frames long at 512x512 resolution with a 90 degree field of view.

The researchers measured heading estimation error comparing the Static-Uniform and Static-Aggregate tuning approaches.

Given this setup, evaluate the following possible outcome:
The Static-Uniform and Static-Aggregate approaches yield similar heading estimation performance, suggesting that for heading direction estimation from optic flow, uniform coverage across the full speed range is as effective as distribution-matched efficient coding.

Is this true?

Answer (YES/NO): NO